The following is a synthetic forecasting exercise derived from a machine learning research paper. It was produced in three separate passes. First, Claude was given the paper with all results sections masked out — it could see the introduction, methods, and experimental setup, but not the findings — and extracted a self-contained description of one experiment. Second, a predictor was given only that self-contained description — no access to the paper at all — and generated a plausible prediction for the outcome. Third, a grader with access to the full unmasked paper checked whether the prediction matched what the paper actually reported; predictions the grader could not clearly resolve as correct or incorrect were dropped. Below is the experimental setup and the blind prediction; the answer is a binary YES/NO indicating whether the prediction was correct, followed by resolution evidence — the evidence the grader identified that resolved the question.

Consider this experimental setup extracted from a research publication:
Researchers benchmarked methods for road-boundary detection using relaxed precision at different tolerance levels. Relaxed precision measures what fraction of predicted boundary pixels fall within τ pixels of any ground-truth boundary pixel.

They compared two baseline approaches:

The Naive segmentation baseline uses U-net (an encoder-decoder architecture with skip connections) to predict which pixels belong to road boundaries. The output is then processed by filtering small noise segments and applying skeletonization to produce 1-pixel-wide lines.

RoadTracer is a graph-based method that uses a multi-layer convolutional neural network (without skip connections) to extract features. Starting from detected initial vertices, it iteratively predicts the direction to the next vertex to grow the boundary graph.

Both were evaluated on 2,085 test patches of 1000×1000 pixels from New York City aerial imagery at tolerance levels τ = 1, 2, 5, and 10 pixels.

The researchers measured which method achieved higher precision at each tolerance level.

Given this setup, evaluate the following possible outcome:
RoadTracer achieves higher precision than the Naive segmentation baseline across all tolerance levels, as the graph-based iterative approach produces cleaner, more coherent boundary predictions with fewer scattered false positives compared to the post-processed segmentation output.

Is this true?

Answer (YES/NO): NO